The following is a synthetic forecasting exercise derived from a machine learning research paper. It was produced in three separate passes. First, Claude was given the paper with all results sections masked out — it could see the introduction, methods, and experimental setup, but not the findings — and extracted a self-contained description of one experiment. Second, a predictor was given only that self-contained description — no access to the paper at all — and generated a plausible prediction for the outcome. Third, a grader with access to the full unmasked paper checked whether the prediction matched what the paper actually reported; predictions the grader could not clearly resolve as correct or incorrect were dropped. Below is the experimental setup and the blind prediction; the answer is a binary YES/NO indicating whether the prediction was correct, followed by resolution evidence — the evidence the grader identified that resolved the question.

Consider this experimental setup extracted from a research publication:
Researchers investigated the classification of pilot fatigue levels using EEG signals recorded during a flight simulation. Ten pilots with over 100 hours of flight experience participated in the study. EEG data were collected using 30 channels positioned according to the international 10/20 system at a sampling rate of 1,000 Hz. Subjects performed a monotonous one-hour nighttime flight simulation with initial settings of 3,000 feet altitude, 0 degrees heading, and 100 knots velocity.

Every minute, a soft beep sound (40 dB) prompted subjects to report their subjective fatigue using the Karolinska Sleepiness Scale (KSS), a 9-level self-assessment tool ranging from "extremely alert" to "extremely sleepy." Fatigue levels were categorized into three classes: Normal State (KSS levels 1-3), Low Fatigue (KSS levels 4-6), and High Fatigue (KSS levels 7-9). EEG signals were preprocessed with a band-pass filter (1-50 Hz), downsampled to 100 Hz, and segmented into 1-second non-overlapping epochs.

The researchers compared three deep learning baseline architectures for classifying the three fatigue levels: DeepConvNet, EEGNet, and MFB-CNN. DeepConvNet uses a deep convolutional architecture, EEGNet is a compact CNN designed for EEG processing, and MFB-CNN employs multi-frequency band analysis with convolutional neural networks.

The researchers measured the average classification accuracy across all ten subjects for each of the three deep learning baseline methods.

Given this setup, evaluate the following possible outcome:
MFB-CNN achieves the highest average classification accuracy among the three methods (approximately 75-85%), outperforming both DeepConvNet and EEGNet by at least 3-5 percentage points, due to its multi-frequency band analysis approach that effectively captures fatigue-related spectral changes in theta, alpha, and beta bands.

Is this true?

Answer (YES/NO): NO